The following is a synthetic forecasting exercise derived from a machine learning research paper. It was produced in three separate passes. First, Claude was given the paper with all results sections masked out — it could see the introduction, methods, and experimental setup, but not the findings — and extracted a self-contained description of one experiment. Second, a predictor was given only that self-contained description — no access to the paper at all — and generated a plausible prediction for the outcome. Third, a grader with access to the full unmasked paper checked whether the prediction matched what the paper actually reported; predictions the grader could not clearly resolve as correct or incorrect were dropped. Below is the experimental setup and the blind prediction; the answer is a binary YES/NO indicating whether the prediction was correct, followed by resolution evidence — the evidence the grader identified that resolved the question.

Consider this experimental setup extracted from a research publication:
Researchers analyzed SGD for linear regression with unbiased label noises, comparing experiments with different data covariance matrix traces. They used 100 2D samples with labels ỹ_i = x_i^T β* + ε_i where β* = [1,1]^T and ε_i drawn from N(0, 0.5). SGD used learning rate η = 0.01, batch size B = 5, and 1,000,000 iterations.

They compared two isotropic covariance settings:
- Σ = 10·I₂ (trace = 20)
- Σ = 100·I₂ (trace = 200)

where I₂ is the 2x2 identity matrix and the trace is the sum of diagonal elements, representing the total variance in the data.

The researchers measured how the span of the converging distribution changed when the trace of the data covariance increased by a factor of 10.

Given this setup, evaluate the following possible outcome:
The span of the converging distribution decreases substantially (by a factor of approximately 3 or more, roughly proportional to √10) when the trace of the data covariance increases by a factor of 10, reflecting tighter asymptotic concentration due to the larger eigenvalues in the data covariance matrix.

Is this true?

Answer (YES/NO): NO